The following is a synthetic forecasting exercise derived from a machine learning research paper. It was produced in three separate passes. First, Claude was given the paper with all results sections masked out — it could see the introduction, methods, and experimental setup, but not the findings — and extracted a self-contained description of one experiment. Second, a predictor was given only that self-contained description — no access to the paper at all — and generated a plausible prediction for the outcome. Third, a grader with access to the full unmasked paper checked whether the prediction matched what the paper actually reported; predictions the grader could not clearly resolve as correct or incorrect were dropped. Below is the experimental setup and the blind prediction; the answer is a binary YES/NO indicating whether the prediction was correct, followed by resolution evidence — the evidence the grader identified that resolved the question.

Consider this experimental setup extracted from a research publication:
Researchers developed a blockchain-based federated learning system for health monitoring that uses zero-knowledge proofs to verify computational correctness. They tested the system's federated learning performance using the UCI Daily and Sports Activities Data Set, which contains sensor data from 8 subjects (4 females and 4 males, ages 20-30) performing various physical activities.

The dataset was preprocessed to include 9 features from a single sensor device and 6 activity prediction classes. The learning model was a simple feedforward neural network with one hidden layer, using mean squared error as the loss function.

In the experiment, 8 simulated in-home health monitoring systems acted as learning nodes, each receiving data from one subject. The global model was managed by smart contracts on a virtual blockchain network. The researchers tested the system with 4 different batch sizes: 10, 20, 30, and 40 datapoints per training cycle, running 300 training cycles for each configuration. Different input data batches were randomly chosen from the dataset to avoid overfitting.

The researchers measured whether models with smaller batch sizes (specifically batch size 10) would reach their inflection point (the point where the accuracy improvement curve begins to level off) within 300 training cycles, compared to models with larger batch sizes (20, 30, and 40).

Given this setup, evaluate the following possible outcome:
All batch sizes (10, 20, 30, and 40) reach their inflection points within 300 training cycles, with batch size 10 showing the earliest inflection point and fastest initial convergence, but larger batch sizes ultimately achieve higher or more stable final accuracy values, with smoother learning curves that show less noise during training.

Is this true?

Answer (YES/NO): NO